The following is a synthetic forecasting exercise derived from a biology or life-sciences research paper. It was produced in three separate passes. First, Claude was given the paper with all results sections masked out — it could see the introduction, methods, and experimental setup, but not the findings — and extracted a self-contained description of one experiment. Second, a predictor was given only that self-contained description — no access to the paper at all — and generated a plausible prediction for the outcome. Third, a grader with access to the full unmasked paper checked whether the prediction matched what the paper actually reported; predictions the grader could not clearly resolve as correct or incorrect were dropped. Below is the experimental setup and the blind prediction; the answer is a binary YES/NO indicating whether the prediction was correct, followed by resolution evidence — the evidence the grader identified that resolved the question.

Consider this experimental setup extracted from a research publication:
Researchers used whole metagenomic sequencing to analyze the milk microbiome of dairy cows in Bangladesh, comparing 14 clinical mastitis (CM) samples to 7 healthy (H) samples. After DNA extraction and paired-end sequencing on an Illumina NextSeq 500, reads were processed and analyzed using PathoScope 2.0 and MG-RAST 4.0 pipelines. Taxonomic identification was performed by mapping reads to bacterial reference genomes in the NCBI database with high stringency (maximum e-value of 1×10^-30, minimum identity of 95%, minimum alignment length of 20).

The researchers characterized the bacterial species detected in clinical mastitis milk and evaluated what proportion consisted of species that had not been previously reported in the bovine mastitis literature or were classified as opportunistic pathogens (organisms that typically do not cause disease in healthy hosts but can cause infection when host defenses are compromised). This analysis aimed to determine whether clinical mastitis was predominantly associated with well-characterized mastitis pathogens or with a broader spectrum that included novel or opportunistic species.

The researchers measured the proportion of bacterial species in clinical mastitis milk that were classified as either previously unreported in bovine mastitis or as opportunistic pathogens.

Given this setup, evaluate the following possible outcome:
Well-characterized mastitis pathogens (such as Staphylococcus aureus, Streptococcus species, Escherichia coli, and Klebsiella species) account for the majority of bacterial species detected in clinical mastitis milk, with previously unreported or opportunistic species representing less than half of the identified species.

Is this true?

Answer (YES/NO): NO